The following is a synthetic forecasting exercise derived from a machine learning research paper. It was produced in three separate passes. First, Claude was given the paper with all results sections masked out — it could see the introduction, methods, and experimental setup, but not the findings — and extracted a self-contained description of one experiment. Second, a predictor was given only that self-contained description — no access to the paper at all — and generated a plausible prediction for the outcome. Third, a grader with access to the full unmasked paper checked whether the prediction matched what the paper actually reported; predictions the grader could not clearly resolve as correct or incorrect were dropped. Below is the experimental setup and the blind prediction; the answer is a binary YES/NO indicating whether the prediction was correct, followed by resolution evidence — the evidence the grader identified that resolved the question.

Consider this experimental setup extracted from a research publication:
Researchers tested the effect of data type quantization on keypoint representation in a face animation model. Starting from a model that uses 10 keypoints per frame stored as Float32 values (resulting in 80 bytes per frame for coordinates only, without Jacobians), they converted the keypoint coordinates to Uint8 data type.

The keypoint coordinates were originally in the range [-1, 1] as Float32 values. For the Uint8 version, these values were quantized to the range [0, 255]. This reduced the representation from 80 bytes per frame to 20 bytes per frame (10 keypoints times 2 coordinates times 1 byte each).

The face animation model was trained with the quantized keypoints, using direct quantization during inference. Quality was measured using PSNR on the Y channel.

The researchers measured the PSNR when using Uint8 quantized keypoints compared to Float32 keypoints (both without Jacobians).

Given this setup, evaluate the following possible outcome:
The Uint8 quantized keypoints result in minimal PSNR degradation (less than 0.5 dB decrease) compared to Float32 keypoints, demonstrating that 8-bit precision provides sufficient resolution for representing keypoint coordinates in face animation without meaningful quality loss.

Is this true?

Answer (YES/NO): YES